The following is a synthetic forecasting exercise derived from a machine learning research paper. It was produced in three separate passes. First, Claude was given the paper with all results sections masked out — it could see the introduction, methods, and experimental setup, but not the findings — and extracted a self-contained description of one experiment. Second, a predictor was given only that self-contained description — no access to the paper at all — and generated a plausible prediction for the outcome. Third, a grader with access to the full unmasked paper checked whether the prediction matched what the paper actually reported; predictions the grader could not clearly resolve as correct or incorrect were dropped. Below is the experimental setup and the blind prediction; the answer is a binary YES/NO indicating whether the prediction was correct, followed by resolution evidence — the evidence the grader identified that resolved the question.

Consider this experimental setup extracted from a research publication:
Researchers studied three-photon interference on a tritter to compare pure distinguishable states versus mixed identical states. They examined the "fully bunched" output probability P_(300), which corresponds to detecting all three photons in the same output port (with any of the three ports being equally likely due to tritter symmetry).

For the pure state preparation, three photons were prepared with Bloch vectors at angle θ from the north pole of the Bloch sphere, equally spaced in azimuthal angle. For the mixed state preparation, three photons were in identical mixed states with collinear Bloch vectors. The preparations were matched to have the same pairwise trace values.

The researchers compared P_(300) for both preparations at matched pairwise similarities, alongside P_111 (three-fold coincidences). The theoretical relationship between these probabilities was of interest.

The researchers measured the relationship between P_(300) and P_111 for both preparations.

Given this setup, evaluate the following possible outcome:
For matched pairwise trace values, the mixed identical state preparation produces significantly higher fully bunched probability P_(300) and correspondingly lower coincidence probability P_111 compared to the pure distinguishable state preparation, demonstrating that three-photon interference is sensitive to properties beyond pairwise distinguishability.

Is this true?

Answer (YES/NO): NO